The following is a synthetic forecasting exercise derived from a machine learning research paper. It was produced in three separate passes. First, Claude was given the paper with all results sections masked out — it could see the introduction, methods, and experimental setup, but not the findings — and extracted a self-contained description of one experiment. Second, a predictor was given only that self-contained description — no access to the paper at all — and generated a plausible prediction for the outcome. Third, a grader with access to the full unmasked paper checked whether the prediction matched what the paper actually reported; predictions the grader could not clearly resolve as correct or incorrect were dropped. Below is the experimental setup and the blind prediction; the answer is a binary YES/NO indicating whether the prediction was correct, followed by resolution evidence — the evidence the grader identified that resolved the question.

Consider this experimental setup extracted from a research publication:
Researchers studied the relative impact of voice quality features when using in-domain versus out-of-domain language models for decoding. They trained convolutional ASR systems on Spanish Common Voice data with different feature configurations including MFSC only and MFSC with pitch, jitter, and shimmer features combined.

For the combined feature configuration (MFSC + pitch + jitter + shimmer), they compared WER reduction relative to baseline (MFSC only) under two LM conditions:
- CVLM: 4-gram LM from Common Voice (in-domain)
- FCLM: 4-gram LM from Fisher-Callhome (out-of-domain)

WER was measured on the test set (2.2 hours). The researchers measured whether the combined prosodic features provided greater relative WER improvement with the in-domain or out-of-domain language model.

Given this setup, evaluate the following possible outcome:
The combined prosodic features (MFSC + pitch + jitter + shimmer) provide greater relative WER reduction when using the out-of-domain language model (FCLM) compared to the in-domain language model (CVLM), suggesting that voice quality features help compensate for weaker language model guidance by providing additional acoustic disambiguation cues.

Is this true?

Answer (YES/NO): NO